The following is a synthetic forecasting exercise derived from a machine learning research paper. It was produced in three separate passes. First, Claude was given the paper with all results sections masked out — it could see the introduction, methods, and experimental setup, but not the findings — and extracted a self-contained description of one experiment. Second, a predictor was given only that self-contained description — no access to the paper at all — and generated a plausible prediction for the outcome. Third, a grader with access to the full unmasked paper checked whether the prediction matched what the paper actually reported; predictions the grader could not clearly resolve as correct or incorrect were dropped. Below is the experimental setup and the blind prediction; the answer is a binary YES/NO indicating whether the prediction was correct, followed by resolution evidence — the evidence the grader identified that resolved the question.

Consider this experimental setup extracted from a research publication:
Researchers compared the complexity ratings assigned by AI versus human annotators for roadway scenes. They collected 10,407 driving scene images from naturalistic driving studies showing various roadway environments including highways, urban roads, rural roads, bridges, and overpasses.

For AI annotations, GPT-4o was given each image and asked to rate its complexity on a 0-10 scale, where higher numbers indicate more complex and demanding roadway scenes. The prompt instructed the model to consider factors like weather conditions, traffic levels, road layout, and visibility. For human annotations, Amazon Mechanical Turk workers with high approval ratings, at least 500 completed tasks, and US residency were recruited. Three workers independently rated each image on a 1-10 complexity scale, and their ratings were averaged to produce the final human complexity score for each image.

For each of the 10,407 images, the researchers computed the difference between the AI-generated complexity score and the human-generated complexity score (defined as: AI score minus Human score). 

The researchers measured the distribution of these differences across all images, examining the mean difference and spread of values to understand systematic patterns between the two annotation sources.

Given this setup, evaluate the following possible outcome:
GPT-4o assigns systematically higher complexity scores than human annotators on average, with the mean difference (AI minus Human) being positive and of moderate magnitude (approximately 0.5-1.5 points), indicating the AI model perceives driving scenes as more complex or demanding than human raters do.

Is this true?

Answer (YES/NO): NO